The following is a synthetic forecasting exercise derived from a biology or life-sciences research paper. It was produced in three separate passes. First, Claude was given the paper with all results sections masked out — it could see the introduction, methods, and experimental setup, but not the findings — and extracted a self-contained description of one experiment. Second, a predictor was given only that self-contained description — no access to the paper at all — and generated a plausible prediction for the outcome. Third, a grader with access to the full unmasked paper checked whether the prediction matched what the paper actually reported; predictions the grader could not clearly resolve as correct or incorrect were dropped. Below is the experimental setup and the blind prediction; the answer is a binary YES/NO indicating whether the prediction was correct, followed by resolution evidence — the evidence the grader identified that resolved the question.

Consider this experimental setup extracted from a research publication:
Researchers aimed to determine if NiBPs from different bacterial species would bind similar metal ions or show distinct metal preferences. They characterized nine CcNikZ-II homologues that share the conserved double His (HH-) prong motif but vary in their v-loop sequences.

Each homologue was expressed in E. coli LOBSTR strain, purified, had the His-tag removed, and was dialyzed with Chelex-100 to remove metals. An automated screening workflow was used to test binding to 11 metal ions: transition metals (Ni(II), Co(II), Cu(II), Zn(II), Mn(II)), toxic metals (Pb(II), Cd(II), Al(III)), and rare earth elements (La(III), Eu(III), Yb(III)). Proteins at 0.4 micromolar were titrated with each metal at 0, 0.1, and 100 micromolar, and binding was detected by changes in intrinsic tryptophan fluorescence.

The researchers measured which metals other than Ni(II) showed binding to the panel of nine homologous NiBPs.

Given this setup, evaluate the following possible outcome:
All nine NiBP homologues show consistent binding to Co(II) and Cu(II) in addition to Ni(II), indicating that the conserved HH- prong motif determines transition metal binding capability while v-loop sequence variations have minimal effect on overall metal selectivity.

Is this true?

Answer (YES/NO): NO